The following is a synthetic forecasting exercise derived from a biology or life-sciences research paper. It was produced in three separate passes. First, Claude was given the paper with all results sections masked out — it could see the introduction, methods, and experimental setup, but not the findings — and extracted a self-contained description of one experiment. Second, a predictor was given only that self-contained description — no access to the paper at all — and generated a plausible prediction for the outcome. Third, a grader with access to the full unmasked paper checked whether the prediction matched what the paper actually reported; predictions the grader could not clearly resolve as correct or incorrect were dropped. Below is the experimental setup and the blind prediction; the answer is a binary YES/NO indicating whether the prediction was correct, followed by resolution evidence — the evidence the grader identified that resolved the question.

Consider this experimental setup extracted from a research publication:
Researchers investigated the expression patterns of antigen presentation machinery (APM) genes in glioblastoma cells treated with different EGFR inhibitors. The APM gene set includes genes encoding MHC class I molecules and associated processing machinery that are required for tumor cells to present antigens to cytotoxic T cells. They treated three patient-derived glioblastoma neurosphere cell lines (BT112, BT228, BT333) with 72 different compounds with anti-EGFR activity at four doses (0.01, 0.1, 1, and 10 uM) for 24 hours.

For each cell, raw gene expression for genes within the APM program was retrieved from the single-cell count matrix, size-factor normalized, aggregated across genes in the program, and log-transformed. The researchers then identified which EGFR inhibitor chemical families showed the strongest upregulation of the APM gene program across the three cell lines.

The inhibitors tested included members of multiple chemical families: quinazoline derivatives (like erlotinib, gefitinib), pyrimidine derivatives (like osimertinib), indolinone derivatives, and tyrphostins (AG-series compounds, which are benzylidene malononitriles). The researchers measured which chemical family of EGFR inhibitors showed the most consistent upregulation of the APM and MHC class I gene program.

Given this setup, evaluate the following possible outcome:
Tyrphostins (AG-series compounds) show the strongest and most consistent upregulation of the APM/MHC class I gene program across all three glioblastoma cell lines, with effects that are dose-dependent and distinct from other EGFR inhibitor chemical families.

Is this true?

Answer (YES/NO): YES